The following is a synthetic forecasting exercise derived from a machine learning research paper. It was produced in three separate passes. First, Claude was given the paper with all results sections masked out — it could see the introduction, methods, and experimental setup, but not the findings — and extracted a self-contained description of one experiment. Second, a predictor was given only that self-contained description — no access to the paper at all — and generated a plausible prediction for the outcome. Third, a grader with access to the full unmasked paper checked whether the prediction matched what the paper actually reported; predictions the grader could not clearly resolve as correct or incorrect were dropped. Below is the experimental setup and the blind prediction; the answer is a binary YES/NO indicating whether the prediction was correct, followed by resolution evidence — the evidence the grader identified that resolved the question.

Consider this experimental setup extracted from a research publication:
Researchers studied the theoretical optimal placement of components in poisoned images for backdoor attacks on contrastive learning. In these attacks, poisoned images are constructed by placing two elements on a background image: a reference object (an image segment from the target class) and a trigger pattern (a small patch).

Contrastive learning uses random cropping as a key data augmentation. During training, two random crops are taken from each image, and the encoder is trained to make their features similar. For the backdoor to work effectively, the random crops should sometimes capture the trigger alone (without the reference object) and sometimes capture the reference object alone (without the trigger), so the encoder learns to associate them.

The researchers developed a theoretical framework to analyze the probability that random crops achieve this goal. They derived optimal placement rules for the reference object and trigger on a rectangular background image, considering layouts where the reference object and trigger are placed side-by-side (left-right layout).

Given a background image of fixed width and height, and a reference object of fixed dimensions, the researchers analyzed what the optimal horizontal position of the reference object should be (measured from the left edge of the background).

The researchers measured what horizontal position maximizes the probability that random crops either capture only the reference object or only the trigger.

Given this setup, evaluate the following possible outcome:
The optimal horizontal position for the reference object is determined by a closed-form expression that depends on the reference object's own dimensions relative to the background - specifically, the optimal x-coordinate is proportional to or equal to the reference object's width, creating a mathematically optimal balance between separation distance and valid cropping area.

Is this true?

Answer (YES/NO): NO